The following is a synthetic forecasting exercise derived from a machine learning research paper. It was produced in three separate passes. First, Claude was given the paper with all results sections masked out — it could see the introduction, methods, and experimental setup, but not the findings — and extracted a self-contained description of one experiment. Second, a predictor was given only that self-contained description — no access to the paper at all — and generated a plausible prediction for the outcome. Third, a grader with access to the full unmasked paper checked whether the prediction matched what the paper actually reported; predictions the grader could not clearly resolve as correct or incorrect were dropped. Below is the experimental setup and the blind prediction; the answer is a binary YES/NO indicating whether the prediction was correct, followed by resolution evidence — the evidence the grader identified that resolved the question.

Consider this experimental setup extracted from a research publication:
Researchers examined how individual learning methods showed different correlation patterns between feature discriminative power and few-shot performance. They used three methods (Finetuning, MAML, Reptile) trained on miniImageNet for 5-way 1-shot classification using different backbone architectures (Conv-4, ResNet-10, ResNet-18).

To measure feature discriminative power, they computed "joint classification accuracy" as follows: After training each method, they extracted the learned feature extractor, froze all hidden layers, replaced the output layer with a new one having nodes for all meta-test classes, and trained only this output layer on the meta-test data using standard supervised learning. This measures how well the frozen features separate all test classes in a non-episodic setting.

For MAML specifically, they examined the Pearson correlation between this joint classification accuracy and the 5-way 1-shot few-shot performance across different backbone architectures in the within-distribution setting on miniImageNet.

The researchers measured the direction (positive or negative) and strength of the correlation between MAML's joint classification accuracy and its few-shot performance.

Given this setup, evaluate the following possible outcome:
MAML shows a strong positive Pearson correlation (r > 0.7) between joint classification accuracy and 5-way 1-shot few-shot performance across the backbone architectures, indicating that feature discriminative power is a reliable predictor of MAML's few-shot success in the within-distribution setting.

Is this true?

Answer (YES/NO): NO